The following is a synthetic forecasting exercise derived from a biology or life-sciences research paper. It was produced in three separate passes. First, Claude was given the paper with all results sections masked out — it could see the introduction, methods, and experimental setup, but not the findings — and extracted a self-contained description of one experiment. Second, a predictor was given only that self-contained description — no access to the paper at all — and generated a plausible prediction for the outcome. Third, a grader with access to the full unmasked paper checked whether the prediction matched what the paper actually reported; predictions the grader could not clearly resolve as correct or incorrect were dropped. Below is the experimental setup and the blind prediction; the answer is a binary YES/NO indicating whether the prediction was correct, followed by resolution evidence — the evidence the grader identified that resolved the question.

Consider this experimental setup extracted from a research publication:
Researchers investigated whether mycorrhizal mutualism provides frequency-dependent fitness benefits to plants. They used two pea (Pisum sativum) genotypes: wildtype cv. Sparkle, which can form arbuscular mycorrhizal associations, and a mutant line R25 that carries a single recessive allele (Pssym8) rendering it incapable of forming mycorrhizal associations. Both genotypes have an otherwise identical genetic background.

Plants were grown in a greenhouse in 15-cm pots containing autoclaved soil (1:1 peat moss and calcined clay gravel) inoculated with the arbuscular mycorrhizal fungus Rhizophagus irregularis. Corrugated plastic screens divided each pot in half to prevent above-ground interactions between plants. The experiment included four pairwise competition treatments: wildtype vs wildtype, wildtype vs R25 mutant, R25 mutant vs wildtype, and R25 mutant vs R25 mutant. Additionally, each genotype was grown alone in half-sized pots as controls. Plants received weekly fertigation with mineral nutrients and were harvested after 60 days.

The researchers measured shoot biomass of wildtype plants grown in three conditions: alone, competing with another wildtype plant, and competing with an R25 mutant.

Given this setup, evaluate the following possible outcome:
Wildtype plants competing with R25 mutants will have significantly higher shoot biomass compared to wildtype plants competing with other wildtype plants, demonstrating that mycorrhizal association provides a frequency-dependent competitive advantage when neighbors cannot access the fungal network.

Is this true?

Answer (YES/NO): NO